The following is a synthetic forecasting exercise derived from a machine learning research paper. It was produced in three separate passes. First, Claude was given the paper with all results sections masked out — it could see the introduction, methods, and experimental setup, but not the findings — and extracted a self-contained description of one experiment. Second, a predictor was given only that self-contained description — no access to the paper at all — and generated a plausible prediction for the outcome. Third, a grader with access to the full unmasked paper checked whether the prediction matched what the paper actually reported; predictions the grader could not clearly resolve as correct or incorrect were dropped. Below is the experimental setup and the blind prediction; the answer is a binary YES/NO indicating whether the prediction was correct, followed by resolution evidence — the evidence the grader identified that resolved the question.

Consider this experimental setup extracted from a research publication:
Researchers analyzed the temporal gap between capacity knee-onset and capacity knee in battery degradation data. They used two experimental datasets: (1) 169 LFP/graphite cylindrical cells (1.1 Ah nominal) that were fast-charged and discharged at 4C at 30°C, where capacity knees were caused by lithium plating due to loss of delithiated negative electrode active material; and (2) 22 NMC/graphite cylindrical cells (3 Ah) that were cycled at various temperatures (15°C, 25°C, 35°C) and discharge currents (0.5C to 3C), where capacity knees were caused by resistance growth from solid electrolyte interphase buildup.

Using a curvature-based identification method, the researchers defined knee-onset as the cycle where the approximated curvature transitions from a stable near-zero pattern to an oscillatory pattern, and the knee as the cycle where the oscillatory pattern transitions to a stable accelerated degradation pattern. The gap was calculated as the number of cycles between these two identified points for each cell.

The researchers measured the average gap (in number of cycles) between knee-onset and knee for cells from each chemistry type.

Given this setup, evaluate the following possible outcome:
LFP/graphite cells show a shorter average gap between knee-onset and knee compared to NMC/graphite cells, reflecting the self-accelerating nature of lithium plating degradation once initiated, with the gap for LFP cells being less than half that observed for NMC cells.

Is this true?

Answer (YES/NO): NO